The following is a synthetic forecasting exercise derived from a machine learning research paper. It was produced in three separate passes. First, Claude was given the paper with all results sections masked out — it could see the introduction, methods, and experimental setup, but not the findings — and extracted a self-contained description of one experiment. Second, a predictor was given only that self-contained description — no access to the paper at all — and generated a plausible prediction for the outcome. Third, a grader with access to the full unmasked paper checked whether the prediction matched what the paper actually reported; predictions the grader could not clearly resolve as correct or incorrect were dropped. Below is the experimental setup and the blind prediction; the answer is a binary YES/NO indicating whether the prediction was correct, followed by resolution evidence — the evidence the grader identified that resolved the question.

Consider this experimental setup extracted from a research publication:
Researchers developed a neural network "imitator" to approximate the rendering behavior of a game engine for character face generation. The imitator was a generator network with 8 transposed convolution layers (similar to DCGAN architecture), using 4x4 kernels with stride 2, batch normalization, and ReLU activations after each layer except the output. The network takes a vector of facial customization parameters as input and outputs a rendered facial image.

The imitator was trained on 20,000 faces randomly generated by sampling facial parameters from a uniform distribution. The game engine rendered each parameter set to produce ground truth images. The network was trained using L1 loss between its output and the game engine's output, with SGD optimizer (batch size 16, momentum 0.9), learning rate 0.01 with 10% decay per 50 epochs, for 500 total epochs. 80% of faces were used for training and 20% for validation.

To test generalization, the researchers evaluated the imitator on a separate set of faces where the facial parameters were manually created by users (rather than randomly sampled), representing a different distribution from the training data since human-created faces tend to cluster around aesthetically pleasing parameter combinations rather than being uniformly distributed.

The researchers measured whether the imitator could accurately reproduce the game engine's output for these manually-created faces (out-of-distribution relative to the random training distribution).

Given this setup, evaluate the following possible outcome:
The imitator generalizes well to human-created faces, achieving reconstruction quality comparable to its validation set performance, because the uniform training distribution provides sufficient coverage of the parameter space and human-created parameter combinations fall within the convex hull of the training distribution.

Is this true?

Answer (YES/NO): YES